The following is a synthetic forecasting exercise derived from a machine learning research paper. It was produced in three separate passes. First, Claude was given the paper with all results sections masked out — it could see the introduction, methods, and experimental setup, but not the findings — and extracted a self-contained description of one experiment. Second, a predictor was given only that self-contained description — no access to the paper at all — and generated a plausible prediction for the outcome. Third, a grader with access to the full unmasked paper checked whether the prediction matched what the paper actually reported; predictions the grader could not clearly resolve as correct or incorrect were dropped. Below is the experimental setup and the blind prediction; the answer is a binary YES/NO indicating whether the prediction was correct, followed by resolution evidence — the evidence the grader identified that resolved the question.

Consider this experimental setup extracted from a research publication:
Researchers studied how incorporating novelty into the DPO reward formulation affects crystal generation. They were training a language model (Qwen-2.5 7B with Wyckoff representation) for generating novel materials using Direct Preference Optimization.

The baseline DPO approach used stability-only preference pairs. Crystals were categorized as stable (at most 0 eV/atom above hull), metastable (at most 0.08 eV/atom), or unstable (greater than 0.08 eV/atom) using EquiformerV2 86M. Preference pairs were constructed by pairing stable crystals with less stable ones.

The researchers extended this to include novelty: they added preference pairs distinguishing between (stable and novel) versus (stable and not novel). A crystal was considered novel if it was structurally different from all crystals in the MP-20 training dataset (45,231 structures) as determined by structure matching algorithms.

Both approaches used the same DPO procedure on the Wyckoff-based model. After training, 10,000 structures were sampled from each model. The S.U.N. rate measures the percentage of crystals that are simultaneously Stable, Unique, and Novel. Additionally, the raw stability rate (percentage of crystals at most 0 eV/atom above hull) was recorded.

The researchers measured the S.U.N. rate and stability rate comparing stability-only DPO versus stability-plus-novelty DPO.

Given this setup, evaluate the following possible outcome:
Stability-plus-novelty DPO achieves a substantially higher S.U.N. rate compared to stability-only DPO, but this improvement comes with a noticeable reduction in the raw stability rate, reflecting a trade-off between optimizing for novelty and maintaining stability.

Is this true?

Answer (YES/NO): NO